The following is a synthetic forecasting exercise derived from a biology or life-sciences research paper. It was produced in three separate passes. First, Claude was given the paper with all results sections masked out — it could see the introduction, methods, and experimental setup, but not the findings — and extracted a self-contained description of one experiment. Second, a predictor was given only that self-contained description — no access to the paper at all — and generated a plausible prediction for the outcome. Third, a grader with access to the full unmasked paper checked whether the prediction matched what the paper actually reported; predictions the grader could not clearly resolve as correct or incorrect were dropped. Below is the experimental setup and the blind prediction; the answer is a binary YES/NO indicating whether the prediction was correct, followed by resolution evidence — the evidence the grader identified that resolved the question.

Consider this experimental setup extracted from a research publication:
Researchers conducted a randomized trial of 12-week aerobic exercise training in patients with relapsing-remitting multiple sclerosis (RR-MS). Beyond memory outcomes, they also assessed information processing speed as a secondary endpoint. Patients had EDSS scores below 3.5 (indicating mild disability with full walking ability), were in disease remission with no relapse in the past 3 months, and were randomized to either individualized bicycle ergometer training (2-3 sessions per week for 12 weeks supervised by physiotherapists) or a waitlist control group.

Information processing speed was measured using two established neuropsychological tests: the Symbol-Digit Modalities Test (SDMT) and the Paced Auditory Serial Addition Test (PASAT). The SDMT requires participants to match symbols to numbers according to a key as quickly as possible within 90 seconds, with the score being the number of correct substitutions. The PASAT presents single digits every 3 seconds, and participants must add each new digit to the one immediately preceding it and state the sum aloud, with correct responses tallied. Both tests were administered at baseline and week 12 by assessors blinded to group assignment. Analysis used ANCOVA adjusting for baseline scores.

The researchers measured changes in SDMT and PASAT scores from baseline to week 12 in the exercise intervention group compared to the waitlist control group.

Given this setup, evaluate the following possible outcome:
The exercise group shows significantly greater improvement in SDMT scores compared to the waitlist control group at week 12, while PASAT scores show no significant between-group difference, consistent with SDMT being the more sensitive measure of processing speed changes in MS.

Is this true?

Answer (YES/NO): NO